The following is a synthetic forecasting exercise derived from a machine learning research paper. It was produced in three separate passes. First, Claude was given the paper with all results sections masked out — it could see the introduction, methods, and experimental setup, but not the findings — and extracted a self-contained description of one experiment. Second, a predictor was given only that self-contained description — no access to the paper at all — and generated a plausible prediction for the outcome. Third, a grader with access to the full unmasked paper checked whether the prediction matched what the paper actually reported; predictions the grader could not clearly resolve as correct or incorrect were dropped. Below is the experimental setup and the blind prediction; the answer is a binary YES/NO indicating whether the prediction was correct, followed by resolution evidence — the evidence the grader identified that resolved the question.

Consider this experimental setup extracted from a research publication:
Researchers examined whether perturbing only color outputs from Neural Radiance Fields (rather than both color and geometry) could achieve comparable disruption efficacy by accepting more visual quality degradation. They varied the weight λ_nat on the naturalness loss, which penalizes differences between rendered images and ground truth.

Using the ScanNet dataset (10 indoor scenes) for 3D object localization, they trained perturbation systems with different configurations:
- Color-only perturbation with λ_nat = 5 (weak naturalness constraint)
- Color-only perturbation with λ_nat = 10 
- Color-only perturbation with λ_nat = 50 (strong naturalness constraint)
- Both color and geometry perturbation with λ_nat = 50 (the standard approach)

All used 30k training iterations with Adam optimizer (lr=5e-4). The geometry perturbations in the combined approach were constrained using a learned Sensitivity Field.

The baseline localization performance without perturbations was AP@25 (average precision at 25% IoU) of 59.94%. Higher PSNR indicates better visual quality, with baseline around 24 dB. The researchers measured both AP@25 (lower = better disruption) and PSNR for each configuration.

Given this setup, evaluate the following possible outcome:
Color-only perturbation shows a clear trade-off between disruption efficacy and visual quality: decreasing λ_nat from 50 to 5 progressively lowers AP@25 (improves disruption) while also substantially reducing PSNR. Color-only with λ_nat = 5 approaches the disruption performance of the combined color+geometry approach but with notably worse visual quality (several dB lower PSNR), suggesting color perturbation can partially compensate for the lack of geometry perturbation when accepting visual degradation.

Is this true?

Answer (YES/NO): NO